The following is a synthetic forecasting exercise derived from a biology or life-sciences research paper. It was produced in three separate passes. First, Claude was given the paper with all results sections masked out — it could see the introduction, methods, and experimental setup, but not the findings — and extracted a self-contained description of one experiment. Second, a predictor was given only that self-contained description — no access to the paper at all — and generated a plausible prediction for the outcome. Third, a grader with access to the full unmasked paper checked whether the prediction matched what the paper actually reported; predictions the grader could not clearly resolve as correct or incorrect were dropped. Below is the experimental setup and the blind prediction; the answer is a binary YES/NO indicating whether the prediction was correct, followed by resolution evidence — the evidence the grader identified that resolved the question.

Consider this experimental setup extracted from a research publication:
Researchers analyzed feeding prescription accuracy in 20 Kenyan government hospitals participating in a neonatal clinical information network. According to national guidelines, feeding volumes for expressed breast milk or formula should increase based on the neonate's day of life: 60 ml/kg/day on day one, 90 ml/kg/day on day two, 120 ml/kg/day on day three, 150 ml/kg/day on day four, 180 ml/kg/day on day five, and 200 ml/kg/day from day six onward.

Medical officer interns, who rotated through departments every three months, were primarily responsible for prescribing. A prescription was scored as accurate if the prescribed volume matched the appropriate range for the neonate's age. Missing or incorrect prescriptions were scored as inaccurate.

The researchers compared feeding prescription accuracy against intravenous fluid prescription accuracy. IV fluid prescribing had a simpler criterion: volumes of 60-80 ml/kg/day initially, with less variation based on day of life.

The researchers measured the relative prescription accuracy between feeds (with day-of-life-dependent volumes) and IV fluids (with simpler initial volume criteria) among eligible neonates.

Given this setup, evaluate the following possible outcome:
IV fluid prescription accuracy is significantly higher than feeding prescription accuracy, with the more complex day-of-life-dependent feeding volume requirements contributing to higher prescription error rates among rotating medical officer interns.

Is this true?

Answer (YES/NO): YES